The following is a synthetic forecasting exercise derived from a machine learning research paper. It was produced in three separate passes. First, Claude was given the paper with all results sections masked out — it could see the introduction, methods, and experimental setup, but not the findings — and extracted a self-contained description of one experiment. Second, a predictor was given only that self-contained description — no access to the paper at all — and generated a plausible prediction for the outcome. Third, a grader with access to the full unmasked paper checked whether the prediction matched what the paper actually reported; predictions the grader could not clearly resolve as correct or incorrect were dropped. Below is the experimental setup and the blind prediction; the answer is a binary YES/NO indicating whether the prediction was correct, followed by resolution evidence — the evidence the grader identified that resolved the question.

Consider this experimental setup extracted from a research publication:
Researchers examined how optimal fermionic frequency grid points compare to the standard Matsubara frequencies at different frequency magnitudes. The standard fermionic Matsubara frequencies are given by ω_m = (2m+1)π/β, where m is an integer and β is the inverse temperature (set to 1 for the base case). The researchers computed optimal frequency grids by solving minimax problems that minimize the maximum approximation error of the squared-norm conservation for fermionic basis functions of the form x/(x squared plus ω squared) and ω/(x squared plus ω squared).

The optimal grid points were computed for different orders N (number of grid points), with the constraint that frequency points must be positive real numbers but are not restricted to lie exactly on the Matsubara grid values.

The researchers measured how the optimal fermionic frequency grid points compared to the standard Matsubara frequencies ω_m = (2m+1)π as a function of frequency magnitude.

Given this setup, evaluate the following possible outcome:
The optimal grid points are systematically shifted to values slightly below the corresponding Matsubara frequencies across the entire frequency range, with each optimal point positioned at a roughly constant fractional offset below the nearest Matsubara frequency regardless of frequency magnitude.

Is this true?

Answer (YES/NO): NO